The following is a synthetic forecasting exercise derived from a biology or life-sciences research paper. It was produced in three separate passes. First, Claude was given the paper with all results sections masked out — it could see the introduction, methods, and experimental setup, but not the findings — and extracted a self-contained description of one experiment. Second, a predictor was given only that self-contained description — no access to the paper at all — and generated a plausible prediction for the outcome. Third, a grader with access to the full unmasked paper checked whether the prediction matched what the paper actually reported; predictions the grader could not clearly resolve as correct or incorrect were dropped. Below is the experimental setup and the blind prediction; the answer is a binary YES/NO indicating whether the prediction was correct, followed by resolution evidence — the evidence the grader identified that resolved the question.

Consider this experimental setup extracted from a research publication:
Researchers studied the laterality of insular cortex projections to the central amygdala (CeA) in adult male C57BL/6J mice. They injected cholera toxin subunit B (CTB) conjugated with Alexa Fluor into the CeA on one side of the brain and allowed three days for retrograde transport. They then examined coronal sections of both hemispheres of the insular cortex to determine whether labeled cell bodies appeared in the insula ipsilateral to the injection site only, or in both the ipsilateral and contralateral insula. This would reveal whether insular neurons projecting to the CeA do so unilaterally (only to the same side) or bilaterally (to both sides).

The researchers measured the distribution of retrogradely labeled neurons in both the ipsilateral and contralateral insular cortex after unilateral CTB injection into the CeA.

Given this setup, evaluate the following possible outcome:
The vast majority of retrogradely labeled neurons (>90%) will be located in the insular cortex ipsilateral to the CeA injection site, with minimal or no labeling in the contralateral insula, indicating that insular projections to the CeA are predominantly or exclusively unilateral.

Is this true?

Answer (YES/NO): NO